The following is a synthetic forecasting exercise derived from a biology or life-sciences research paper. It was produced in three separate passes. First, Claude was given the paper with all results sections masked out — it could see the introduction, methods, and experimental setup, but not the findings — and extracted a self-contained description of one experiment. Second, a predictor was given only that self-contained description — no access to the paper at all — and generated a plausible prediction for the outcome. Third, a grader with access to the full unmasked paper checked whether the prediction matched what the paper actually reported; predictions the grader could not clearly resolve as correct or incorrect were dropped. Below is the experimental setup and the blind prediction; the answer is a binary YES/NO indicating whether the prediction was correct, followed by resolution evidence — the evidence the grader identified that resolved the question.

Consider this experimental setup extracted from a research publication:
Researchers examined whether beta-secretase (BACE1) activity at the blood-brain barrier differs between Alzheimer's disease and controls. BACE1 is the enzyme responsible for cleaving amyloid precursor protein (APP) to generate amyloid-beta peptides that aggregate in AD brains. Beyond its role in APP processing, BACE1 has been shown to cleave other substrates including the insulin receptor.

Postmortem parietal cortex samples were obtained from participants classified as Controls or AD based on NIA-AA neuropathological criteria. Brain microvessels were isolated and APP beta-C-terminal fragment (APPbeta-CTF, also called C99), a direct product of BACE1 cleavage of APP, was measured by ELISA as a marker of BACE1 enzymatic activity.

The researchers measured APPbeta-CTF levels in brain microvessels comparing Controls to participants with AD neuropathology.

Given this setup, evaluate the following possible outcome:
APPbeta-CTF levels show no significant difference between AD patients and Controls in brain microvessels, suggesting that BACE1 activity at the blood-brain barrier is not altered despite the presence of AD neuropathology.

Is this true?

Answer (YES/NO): NO